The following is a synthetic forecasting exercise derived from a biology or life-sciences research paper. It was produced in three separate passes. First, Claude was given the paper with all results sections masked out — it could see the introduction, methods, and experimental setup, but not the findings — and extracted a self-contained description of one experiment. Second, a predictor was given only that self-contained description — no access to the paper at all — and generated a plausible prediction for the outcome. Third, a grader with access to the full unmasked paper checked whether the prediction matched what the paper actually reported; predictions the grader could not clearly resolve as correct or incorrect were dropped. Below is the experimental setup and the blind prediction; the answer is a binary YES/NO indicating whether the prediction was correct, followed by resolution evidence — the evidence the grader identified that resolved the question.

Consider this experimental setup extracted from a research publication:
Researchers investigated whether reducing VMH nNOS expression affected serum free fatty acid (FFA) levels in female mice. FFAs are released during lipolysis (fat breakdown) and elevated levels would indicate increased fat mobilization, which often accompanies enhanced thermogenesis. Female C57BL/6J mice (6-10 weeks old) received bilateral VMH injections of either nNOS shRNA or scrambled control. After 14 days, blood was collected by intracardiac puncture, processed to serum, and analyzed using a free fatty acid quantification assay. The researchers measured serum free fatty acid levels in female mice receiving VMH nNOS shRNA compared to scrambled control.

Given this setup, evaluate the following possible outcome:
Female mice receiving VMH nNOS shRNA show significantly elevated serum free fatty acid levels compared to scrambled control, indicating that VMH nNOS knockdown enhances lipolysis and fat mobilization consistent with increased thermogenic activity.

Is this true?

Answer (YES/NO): NO